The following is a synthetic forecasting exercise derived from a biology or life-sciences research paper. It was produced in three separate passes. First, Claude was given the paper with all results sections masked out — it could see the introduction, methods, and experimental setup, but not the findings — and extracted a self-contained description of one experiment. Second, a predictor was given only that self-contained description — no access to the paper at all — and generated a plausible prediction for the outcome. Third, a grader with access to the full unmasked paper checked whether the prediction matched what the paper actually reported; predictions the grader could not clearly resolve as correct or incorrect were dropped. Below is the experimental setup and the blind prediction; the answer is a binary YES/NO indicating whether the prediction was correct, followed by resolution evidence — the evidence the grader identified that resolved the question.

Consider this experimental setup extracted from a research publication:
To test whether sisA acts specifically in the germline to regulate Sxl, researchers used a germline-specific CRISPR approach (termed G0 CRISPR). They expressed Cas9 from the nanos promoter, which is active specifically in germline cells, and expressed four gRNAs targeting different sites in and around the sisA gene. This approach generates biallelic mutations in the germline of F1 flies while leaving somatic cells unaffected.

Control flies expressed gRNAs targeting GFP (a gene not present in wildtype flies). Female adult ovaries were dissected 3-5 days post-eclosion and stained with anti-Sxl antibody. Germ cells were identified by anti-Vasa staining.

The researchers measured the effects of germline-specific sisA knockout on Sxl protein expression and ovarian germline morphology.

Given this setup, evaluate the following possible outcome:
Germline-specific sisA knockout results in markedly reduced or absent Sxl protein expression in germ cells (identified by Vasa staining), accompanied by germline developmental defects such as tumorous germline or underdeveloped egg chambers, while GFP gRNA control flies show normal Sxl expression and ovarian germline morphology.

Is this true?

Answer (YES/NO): YES